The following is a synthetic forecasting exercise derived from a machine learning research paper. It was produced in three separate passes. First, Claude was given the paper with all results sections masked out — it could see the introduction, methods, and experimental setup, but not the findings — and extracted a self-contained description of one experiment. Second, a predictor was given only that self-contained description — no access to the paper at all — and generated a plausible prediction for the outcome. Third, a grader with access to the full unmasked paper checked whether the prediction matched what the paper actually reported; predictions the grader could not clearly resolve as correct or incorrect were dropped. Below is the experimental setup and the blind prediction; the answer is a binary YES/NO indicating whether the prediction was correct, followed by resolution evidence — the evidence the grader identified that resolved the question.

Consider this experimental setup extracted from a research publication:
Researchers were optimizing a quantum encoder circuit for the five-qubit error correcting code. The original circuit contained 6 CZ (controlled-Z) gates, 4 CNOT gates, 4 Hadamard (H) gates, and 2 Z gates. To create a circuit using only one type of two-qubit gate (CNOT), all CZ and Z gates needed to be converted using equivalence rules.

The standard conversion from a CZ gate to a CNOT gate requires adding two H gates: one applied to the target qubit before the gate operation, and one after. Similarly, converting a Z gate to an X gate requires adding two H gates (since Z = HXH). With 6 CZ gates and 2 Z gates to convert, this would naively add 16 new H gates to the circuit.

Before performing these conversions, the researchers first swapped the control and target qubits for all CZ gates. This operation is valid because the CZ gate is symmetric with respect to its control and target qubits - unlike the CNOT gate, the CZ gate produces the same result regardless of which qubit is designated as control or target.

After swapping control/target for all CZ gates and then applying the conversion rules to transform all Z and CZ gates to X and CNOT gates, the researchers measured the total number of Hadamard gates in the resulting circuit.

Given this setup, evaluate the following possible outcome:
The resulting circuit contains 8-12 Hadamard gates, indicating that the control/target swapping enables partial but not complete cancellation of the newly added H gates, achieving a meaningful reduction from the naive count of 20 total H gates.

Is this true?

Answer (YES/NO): NO